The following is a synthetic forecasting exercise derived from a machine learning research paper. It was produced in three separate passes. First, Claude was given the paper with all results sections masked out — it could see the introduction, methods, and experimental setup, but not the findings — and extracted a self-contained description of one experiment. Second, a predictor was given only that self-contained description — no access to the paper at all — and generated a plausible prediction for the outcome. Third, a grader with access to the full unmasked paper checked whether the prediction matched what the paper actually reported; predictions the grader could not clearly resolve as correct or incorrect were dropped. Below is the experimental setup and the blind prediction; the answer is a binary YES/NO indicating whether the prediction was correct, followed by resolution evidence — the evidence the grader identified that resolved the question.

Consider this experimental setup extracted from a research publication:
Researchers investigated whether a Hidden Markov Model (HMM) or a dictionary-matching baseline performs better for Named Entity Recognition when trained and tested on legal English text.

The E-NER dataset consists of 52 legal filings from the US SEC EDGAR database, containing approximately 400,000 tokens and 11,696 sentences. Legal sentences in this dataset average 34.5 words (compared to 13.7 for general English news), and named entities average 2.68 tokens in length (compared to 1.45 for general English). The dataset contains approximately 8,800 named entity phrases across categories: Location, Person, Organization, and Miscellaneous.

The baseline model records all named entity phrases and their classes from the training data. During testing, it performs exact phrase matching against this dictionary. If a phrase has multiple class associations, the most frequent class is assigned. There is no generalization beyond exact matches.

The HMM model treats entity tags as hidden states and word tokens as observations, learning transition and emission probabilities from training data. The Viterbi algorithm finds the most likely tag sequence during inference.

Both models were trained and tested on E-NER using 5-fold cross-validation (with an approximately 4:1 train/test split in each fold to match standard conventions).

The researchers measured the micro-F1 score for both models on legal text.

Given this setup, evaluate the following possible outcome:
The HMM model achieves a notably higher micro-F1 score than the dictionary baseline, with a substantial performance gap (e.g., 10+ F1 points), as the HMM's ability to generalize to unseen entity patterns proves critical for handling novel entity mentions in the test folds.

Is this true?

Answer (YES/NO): NO